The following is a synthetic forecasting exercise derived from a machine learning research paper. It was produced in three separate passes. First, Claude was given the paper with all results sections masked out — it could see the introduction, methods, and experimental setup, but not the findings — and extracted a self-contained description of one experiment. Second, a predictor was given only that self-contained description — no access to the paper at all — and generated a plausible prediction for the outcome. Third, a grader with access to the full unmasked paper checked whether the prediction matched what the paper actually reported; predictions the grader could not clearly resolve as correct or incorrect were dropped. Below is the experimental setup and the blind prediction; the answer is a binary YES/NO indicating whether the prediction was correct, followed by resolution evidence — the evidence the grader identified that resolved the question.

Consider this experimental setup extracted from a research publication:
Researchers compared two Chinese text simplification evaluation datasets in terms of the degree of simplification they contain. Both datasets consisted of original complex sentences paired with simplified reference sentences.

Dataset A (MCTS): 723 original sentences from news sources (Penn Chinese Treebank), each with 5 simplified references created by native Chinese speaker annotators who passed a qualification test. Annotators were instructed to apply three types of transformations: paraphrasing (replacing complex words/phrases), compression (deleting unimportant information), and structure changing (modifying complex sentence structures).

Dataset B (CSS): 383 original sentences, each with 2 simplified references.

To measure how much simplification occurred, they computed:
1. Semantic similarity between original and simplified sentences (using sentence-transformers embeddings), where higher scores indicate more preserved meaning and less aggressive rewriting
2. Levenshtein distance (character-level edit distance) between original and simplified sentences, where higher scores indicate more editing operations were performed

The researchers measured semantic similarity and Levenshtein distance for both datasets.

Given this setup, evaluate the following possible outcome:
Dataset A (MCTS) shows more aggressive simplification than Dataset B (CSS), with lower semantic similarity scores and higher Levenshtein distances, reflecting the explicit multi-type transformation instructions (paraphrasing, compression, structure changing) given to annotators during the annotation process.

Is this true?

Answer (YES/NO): YES